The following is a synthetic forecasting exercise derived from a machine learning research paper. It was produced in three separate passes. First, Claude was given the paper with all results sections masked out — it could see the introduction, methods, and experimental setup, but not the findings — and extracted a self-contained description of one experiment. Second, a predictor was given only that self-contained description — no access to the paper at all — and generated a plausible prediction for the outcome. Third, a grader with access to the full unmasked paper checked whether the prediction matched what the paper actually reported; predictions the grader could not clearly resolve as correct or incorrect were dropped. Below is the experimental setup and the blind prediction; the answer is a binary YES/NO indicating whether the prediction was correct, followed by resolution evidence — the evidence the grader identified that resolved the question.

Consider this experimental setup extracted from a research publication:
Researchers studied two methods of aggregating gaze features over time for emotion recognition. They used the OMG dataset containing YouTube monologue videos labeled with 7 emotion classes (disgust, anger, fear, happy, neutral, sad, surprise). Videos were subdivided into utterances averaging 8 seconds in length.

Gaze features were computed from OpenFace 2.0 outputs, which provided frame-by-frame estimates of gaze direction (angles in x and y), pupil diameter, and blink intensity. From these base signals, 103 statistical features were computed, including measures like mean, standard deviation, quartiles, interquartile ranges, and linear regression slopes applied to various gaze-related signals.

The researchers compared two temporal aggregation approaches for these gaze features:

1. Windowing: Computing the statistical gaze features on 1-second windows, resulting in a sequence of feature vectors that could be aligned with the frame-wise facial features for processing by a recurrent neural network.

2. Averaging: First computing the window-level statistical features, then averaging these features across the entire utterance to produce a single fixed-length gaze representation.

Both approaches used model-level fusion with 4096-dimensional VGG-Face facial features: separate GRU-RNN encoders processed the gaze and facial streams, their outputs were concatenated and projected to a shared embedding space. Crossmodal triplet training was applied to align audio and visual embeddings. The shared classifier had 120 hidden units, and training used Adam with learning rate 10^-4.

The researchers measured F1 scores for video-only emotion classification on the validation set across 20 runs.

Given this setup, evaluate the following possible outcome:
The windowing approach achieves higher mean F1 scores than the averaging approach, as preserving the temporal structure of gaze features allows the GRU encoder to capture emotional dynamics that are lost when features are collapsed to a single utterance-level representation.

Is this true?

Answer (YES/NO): NO